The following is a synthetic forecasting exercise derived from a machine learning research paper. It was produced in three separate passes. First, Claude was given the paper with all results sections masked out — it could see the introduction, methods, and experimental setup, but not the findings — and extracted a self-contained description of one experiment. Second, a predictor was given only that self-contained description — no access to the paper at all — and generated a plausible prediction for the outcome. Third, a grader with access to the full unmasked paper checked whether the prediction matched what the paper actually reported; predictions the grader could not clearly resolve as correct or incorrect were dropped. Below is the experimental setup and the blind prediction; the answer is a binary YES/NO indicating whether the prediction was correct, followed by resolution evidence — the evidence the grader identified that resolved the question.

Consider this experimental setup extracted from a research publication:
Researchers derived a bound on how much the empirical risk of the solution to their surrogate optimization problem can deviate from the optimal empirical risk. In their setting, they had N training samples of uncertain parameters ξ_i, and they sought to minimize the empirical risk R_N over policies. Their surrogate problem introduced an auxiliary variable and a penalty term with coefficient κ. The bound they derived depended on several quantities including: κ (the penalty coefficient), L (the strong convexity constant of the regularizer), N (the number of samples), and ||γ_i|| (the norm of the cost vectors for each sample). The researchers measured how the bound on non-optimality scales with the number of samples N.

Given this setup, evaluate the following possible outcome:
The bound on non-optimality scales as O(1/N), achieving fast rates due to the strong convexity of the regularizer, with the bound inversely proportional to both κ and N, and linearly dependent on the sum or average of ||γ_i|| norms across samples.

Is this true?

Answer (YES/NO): NO